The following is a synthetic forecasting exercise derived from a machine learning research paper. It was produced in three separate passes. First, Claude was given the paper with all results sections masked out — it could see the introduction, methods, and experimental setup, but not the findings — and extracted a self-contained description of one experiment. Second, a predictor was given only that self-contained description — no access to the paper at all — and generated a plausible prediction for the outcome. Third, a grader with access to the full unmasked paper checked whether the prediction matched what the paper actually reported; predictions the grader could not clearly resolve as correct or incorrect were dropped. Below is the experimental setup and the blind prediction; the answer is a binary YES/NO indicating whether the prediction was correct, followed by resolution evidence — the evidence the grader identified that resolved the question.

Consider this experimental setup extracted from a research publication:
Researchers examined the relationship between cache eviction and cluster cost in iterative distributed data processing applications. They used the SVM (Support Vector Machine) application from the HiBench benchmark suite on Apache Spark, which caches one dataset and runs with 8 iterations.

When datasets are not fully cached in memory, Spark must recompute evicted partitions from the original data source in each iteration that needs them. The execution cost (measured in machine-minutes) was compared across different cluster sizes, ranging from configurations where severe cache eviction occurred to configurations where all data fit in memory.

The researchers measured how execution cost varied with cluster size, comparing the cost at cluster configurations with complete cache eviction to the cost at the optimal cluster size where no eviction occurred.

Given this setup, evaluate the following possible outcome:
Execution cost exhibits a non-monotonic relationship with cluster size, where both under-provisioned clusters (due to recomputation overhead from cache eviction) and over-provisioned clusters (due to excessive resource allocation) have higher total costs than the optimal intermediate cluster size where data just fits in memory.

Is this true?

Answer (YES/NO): YES